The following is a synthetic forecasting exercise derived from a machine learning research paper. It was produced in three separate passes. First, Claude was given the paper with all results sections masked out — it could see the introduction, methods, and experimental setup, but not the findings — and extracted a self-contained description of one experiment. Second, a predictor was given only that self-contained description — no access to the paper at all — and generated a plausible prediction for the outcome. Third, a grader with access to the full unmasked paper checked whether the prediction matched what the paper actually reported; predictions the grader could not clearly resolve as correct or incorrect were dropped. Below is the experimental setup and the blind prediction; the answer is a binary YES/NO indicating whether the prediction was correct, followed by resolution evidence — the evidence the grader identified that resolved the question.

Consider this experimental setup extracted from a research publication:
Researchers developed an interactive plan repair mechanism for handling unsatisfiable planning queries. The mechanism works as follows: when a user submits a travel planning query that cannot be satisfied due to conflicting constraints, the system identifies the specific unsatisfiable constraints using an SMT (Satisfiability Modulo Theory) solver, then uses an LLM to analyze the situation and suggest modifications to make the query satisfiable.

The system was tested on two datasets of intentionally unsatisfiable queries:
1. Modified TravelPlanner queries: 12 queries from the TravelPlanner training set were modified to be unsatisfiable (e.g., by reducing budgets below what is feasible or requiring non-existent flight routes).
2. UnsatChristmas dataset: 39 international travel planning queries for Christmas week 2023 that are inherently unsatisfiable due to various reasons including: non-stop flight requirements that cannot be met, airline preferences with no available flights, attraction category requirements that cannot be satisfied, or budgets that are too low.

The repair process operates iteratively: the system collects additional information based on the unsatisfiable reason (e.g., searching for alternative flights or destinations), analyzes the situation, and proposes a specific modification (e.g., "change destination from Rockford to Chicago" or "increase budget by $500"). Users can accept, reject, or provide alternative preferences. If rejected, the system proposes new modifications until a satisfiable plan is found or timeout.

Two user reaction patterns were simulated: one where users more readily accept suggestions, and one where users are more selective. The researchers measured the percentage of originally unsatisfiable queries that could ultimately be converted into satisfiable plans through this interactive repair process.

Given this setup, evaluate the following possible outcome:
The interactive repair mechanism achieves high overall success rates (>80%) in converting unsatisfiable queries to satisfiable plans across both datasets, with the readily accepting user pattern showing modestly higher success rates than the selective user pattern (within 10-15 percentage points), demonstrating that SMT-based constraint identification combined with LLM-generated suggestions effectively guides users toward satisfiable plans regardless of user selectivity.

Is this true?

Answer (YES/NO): YES